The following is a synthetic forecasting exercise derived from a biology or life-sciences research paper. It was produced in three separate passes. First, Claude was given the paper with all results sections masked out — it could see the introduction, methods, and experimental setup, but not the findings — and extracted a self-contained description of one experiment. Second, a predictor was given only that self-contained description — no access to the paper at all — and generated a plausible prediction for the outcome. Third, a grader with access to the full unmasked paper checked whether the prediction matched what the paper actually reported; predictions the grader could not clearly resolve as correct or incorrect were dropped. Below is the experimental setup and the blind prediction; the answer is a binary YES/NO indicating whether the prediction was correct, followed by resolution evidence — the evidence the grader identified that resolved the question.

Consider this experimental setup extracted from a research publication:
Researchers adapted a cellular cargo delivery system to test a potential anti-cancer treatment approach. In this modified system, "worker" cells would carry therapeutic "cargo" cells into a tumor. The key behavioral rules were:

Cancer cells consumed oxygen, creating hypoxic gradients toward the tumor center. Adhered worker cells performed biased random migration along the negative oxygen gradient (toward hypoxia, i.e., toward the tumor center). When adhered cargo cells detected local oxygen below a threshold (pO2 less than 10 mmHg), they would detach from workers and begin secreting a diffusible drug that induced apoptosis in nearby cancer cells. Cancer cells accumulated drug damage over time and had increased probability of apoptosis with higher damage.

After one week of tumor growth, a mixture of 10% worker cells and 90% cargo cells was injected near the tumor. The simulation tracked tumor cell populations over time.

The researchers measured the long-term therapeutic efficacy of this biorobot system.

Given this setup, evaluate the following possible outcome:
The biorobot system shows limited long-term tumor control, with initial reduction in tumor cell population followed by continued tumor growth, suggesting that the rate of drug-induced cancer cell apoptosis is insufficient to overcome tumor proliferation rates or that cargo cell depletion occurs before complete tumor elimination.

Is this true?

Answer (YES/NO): NO